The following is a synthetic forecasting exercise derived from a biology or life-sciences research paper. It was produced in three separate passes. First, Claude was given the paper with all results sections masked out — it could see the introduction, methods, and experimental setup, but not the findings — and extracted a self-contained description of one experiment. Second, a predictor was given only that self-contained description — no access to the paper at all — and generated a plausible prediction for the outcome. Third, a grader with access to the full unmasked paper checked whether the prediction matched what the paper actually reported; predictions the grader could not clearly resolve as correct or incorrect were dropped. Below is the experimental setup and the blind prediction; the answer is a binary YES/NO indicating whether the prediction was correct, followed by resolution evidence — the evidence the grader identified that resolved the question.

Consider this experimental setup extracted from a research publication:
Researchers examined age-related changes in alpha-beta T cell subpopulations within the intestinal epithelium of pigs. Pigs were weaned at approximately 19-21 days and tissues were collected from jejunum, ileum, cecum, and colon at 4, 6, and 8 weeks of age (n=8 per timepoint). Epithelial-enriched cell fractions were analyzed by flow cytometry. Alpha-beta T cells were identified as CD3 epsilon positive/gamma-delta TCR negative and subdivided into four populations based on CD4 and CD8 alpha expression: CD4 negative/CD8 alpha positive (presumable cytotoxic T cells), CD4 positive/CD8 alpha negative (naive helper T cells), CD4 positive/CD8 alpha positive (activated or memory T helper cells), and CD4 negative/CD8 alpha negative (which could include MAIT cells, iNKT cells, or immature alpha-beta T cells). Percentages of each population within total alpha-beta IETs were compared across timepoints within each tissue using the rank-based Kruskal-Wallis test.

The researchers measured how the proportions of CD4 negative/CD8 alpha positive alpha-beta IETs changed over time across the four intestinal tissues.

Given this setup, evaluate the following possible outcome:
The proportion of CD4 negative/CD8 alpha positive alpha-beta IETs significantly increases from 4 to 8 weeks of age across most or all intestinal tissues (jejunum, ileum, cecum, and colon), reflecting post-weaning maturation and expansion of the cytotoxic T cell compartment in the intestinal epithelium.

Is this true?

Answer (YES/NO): YES